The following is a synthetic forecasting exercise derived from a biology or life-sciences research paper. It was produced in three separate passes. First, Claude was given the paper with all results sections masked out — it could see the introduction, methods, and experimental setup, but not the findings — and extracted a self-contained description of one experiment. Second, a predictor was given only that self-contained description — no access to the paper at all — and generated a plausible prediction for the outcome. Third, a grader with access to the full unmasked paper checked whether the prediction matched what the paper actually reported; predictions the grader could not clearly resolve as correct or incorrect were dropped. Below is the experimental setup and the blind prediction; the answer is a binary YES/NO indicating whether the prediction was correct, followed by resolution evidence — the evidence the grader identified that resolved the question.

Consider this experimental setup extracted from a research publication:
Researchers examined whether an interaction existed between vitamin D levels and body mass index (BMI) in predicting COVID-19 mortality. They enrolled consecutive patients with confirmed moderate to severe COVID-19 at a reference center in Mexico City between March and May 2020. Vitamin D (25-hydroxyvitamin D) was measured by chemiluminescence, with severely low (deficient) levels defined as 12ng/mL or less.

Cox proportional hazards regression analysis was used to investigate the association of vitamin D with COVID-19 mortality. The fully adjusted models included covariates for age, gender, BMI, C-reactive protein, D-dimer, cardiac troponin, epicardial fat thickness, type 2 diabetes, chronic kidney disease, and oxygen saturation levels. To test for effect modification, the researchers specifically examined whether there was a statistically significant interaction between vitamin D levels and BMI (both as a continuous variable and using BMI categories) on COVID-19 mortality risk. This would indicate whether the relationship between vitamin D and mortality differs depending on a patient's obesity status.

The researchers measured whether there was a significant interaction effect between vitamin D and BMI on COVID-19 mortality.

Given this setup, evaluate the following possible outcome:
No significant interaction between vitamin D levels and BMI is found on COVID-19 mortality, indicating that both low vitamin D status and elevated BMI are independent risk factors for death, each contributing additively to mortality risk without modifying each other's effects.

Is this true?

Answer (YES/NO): YES